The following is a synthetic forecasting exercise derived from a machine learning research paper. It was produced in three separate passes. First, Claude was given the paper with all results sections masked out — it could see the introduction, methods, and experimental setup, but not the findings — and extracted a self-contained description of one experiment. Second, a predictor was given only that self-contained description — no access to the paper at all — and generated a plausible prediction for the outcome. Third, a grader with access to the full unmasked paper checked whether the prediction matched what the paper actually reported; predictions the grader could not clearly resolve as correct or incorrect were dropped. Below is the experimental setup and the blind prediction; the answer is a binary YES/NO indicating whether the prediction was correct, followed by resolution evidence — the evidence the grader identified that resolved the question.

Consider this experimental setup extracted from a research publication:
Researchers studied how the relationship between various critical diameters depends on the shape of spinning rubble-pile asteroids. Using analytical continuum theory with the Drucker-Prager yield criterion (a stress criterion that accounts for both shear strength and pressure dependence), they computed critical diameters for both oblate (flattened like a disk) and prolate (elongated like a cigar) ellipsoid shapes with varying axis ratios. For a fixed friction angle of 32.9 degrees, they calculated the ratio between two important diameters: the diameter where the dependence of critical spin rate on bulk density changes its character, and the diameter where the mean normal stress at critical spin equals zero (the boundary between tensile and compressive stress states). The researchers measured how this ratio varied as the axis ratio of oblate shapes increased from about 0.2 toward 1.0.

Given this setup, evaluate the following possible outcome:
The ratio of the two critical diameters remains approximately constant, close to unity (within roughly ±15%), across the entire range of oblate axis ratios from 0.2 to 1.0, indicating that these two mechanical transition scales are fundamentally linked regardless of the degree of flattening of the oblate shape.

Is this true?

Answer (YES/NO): NO